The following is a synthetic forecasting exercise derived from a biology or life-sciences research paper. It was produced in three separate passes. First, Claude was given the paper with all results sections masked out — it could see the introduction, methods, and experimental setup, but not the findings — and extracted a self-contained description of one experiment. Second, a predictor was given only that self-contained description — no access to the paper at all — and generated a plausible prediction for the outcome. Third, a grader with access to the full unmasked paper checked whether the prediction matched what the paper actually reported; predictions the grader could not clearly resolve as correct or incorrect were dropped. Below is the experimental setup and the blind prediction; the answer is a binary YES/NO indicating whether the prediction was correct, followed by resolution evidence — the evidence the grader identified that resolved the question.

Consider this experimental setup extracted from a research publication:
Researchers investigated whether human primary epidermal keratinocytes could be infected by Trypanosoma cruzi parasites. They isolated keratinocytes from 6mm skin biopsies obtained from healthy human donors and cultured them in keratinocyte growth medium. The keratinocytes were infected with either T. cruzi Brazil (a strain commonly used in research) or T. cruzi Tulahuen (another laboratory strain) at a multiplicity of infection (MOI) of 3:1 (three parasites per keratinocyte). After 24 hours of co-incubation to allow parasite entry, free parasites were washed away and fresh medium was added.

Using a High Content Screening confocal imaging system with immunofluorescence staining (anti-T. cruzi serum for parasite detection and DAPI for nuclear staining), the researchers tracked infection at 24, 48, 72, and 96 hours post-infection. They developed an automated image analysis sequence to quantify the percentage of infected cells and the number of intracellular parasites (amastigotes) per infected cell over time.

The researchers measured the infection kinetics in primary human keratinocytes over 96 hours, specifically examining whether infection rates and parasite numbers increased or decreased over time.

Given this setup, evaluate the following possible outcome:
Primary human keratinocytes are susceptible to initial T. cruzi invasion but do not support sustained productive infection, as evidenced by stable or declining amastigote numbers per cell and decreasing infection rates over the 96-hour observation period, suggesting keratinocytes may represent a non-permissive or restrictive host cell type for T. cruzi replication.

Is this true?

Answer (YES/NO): NO